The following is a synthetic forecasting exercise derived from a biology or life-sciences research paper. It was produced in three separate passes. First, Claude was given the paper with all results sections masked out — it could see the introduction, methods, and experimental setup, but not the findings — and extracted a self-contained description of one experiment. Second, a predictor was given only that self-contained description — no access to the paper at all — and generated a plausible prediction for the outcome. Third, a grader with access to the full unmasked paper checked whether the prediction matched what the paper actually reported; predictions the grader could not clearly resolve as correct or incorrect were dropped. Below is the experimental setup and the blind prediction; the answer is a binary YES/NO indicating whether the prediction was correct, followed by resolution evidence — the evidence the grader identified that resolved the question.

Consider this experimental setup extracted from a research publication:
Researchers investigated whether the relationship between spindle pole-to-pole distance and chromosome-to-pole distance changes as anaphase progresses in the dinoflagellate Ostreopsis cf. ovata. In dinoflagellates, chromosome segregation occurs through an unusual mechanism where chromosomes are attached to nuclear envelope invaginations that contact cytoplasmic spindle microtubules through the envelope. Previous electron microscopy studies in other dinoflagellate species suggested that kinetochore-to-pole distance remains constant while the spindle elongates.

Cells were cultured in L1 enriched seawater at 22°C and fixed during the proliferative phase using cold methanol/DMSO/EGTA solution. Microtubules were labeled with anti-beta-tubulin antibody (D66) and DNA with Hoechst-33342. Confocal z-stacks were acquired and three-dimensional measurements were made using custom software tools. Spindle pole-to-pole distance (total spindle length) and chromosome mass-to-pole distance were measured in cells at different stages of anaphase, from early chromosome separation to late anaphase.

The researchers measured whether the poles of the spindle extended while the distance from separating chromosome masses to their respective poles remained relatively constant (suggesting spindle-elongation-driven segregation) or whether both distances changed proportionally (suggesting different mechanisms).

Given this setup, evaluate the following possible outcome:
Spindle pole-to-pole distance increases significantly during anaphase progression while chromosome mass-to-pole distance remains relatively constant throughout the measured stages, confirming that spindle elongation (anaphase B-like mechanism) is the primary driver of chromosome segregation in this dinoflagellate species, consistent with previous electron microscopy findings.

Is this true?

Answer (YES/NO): YES